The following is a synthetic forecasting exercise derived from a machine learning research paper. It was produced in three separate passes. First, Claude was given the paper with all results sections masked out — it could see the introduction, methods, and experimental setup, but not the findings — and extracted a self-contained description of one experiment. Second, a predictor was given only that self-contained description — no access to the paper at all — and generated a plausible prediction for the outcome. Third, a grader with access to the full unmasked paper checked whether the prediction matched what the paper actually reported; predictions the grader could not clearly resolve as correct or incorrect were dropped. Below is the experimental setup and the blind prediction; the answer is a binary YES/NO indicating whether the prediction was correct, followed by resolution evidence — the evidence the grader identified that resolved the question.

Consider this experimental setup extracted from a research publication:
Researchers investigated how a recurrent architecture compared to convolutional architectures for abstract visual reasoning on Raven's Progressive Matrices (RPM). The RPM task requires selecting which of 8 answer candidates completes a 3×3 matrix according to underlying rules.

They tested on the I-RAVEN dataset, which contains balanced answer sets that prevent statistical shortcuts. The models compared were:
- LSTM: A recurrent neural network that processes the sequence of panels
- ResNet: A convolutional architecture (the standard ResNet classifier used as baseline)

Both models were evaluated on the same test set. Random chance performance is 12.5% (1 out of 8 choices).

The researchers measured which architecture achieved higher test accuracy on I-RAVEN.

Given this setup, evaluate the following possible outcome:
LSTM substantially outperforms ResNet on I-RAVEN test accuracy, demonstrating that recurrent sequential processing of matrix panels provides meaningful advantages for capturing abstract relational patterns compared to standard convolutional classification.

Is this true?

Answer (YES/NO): NO